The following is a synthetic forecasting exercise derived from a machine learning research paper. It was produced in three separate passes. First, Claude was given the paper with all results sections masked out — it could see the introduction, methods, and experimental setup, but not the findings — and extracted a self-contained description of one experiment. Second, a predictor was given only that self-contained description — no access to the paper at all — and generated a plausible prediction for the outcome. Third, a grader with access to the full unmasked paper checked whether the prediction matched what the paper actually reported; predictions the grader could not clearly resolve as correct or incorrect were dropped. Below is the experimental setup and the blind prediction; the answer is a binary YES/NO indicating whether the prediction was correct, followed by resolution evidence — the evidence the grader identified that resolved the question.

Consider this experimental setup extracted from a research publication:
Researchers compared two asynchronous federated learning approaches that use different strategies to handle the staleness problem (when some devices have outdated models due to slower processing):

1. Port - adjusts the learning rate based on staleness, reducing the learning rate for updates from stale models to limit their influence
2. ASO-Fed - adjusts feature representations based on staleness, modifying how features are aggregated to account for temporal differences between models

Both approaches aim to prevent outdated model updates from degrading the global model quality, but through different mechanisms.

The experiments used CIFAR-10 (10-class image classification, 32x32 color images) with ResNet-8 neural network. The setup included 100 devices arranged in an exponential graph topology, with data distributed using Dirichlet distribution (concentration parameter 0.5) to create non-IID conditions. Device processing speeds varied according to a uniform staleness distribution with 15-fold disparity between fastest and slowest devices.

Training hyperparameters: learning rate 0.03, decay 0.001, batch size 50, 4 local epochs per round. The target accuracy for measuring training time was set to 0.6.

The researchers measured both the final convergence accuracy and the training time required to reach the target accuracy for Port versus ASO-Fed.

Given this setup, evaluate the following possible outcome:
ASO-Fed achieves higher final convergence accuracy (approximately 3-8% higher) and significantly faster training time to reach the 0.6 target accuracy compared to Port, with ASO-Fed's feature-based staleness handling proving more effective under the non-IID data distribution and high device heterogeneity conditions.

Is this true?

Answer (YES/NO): NO